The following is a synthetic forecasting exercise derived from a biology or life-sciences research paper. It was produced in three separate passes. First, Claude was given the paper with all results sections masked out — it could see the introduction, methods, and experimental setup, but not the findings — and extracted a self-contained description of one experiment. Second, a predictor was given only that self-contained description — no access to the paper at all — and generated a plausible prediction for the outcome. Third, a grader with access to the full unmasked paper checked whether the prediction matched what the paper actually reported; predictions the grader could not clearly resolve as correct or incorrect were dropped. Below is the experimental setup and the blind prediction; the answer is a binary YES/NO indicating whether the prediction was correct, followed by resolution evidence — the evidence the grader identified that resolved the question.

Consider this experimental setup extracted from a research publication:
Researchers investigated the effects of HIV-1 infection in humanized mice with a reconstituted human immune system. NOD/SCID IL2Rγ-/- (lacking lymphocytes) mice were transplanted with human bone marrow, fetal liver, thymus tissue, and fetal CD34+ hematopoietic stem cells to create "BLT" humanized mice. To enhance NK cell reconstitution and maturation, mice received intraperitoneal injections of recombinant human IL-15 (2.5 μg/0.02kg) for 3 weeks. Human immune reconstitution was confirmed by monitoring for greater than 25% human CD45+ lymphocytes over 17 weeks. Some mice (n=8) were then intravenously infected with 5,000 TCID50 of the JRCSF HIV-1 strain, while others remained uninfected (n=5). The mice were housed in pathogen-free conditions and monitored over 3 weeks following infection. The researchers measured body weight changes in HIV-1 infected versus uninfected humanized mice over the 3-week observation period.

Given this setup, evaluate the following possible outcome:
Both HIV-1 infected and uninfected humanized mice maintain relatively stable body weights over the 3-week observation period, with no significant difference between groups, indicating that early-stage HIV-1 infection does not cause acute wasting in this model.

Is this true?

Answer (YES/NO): YES